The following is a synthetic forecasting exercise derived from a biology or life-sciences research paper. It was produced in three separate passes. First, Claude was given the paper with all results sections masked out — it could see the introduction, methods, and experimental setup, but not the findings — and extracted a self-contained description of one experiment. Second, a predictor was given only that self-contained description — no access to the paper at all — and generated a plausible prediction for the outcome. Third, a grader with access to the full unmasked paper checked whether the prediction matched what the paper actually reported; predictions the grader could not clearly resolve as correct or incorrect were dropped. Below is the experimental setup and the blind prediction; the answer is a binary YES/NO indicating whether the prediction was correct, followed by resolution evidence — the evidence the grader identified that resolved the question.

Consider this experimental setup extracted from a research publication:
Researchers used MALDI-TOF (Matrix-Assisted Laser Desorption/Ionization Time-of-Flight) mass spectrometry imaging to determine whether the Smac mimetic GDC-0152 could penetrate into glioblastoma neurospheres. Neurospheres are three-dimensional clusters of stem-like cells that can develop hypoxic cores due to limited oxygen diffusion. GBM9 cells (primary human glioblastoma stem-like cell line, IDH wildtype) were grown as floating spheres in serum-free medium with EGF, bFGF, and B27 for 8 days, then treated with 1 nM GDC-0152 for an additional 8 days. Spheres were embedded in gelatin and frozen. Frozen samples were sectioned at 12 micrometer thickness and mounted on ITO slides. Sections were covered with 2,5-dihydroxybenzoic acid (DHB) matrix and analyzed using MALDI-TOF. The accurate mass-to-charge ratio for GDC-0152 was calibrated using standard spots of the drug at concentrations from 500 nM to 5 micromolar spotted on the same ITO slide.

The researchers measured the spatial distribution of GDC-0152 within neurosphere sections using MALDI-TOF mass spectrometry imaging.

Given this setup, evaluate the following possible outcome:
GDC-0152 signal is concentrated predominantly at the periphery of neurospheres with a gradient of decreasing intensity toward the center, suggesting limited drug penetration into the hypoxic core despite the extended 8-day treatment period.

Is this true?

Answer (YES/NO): NO